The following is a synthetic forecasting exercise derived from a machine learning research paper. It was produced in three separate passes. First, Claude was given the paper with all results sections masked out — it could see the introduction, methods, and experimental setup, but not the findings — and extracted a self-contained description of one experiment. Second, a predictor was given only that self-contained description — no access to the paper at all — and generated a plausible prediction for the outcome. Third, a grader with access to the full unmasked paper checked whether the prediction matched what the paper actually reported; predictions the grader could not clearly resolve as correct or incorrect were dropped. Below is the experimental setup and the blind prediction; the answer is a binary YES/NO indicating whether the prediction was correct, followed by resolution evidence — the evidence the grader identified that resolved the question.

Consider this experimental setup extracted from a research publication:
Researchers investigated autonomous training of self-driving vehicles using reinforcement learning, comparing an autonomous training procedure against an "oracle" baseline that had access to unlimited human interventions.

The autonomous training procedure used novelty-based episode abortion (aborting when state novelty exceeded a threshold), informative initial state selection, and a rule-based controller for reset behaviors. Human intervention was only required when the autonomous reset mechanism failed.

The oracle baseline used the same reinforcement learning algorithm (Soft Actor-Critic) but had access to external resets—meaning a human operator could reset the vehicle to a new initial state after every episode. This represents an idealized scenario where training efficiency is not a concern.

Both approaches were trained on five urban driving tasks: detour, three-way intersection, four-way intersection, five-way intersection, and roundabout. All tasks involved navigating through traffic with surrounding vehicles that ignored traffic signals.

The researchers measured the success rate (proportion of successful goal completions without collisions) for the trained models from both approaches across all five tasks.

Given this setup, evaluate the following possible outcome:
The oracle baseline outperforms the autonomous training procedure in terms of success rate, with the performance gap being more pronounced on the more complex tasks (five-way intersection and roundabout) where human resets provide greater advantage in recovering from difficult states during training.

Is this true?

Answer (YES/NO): NO